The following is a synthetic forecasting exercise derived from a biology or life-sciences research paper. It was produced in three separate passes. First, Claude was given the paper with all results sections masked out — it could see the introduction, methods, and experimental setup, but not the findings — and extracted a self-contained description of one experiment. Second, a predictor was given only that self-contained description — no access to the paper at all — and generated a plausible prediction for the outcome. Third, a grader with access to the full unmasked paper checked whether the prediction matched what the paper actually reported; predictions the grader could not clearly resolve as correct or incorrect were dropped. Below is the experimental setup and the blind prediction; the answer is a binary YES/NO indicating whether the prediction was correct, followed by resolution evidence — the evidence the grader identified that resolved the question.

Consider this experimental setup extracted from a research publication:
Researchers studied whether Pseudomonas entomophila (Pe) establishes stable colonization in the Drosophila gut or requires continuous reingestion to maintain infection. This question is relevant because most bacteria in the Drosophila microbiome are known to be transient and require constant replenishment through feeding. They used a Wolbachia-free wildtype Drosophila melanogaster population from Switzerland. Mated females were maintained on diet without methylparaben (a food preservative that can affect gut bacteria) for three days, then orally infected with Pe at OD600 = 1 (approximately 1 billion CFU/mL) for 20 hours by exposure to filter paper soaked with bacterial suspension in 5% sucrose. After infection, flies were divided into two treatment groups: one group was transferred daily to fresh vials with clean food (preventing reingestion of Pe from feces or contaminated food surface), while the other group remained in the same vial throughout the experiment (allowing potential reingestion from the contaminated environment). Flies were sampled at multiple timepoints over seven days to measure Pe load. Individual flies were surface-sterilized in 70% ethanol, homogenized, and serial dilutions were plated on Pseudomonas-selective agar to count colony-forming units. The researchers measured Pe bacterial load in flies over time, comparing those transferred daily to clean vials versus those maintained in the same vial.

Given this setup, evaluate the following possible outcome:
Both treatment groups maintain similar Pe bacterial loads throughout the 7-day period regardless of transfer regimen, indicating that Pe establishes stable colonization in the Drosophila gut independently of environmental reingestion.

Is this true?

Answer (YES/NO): NO